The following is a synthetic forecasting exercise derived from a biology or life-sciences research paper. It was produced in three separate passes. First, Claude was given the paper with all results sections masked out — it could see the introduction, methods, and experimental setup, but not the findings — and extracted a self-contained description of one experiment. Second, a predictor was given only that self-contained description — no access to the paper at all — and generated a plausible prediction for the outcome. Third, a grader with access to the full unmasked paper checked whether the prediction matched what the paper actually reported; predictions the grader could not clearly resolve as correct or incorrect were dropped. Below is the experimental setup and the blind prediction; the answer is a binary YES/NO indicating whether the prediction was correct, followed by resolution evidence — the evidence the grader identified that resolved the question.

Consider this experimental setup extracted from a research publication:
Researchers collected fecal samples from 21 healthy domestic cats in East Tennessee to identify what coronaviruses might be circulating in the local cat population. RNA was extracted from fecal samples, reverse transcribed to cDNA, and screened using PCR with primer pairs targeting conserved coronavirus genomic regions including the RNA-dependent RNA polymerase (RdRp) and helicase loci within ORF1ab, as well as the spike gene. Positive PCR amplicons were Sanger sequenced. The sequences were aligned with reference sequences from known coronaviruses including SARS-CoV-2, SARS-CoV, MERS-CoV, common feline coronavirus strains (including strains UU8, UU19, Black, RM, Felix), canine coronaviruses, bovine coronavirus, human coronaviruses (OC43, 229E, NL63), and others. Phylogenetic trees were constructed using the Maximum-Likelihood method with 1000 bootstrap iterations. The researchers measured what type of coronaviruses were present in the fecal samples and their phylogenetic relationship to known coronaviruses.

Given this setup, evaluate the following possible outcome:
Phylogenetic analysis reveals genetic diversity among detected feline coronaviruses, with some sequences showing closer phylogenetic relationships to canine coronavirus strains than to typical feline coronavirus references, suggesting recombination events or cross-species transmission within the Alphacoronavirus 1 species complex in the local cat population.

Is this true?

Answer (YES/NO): NO